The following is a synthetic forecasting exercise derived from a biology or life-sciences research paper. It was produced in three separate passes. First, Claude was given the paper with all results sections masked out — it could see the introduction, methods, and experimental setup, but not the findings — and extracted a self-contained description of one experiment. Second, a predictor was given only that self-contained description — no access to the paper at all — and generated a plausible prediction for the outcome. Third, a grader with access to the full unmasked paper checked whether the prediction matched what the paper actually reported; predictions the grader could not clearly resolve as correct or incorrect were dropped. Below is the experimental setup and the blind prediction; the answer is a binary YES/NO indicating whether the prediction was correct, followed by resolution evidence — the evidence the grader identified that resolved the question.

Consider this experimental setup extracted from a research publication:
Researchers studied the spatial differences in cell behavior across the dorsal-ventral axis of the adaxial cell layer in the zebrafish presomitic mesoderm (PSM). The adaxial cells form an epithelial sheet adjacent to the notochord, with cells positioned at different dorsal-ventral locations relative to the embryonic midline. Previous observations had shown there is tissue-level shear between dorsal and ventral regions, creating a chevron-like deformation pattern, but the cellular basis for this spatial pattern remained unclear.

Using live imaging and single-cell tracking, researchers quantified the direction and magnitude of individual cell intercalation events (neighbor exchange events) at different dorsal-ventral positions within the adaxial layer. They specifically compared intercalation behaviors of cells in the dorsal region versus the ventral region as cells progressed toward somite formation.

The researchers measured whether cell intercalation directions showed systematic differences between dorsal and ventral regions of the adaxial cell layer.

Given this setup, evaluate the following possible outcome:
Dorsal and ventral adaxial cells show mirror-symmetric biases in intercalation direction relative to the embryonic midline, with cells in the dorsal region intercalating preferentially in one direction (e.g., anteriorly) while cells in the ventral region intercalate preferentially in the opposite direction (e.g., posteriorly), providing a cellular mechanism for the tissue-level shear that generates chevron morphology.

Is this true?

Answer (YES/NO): YES